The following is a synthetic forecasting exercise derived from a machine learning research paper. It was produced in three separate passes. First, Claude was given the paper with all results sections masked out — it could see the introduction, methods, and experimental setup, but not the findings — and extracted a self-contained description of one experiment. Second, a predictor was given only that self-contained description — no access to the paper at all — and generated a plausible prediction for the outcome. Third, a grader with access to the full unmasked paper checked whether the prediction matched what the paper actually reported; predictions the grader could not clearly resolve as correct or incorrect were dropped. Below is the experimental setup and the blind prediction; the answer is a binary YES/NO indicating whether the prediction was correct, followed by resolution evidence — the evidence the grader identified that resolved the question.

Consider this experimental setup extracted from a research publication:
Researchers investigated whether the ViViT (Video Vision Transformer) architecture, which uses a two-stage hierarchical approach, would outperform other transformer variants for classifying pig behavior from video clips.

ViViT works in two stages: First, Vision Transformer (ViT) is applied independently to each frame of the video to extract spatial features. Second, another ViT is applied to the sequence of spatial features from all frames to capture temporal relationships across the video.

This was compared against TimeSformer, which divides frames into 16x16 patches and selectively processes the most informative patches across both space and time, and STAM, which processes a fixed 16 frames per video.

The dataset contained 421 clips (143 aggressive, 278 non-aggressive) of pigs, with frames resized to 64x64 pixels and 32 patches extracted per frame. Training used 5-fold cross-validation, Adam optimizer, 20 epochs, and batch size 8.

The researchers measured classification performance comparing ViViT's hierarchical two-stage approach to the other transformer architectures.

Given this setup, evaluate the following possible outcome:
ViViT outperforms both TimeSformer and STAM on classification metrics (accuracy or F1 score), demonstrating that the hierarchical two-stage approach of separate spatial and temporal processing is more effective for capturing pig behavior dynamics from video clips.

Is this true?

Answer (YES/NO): NO